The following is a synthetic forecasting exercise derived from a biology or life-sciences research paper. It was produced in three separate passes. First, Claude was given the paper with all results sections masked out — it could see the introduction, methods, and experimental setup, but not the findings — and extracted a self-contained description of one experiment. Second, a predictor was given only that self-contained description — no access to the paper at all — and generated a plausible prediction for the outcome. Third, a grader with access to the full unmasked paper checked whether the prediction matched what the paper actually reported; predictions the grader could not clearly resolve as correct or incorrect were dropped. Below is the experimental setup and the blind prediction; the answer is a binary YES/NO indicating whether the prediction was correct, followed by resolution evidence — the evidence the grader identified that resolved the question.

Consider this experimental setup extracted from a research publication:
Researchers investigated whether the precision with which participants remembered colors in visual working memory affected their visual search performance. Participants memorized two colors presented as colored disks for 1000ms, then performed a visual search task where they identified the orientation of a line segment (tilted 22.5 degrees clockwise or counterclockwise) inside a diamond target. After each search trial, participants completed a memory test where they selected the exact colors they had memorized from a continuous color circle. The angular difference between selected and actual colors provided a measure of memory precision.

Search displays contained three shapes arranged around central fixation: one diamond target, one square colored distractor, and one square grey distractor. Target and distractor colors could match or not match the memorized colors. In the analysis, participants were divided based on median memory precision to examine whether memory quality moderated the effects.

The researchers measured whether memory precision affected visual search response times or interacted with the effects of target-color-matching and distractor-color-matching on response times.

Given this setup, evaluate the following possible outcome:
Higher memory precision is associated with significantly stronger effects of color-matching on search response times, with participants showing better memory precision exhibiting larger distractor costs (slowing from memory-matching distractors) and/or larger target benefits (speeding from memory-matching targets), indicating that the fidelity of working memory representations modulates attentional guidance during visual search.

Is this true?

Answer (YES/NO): NO